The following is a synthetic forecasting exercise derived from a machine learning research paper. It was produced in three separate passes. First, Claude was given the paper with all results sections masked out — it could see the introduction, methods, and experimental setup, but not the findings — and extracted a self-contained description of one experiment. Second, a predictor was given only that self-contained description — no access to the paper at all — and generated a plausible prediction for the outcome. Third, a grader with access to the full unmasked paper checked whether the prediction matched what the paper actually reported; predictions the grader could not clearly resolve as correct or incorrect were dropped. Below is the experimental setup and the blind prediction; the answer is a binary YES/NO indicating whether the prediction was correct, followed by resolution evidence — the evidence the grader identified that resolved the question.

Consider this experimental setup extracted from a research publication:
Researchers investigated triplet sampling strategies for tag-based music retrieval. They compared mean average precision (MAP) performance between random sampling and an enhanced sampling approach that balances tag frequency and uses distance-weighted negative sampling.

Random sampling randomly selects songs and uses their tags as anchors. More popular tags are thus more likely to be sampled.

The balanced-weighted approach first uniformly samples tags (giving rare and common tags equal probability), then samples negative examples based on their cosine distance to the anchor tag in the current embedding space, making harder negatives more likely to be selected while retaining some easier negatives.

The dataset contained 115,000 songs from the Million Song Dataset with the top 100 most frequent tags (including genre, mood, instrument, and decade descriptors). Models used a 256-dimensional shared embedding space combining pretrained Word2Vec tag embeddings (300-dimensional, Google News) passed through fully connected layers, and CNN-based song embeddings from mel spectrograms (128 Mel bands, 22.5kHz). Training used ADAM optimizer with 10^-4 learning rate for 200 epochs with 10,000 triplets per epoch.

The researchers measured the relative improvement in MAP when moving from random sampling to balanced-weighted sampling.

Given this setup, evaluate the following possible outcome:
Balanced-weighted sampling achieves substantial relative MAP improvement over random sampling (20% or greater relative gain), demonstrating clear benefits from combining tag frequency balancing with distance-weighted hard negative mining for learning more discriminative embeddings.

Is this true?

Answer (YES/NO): NO